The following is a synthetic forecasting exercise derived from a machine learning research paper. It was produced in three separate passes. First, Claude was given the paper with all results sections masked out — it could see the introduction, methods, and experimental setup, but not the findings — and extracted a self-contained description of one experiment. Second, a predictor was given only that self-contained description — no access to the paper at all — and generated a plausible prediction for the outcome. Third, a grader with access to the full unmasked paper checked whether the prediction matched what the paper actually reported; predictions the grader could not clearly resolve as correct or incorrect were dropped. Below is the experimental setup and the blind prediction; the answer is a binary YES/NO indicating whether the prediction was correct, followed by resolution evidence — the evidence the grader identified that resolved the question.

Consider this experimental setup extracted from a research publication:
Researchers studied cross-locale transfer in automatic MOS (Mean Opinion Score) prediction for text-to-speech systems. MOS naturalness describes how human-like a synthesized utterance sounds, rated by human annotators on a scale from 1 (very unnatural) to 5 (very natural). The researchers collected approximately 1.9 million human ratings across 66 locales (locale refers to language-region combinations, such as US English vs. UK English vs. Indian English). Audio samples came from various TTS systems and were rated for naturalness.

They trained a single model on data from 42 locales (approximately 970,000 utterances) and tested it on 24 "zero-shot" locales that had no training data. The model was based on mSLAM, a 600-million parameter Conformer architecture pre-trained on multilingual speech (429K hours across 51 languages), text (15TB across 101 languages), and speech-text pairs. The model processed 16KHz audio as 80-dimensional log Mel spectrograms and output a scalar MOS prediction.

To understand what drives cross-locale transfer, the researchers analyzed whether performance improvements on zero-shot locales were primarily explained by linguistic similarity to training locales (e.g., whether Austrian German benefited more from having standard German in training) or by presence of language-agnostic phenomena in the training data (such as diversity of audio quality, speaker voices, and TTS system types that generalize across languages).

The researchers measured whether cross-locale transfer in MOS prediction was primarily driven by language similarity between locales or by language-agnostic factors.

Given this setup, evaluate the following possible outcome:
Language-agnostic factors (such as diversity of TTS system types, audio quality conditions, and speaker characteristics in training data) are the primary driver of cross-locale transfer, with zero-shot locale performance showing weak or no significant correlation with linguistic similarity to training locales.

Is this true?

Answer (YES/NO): YES